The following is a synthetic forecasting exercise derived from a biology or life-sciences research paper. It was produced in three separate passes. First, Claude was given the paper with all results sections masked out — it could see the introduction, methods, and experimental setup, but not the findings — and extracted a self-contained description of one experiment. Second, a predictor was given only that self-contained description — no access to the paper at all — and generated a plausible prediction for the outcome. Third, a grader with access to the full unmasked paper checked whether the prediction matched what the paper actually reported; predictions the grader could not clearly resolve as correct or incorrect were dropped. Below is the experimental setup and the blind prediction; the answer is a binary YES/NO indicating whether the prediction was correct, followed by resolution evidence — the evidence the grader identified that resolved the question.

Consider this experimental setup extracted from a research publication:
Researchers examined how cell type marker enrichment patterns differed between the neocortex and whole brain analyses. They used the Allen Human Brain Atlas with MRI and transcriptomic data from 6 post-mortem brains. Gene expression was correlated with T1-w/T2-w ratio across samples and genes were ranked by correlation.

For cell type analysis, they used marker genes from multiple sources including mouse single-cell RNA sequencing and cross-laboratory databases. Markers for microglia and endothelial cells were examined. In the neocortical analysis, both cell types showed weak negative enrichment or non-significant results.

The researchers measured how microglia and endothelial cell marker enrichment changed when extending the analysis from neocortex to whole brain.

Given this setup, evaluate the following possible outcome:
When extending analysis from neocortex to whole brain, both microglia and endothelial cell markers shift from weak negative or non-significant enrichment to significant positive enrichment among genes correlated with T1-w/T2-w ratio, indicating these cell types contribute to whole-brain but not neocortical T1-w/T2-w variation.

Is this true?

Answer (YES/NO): YES